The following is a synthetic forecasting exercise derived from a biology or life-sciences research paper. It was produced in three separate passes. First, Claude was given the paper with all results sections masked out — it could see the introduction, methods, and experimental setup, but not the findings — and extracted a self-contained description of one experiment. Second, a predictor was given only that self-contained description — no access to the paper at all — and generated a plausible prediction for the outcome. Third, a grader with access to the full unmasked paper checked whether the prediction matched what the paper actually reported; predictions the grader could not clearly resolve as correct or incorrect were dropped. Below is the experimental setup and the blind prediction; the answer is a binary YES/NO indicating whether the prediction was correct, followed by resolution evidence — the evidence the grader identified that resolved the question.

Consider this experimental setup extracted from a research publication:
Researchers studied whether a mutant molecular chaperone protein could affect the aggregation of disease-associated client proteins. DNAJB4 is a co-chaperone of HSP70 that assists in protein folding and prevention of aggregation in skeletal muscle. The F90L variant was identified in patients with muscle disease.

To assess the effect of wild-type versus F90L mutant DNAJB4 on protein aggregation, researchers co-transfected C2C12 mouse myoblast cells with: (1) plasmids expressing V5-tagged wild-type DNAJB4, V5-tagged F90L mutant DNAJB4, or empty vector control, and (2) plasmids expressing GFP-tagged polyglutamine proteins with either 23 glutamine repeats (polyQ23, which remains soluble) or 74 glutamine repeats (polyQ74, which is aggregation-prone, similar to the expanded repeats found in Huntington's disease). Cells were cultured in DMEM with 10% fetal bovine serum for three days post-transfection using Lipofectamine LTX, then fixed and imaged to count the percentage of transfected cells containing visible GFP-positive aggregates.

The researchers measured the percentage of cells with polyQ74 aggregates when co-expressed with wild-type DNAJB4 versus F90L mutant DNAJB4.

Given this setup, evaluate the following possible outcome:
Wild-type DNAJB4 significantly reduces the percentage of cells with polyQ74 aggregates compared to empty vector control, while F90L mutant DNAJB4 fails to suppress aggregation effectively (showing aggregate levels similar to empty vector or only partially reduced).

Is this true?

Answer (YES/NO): NO